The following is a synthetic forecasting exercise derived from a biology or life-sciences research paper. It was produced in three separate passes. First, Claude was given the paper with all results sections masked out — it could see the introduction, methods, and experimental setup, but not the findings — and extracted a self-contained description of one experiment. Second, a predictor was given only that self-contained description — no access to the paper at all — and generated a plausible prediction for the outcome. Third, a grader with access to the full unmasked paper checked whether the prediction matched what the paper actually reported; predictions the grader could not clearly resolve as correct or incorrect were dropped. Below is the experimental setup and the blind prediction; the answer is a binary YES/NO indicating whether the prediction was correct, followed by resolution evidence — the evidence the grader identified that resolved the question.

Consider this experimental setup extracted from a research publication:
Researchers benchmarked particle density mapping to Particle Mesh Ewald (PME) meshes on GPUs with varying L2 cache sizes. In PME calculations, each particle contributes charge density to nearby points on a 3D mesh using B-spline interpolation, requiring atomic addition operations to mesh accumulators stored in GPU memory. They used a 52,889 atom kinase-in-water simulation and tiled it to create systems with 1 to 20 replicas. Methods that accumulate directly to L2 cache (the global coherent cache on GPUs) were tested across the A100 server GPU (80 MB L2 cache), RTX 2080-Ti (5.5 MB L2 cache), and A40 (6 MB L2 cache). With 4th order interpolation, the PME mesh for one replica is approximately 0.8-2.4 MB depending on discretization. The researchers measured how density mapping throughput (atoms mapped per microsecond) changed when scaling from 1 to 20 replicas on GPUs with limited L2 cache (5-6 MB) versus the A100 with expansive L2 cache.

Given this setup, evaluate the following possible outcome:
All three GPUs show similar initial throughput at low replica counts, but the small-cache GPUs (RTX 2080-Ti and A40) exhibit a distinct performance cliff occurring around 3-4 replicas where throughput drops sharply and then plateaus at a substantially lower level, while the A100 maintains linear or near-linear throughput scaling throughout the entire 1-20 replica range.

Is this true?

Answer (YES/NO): NO